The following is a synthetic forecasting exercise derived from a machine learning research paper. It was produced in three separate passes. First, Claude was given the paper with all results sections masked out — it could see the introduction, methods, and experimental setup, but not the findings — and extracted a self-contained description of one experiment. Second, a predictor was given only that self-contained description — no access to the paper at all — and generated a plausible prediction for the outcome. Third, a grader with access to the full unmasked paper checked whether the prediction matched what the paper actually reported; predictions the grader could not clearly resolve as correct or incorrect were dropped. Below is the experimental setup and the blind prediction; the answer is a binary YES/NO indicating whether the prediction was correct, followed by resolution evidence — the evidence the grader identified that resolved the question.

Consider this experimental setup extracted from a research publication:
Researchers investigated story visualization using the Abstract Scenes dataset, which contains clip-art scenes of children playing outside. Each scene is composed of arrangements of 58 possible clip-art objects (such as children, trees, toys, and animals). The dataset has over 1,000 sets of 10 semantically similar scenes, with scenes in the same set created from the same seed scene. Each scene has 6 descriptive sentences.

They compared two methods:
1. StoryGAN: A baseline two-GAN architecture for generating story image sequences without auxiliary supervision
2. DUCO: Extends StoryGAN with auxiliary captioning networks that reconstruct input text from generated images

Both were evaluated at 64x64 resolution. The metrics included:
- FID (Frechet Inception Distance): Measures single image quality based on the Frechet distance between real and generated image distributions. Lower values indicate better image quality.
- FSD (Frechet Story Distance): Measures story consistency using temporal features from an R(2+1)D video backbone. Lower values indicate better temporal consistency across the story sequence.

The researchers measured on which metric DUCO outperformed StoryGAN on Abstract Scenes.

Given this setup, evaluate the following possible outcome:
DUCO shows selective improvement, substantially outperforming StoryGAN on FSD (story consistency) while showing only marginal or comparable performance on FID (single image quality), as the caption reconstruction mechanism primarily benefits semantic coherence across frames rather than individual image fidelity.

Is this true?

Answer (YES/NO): NO